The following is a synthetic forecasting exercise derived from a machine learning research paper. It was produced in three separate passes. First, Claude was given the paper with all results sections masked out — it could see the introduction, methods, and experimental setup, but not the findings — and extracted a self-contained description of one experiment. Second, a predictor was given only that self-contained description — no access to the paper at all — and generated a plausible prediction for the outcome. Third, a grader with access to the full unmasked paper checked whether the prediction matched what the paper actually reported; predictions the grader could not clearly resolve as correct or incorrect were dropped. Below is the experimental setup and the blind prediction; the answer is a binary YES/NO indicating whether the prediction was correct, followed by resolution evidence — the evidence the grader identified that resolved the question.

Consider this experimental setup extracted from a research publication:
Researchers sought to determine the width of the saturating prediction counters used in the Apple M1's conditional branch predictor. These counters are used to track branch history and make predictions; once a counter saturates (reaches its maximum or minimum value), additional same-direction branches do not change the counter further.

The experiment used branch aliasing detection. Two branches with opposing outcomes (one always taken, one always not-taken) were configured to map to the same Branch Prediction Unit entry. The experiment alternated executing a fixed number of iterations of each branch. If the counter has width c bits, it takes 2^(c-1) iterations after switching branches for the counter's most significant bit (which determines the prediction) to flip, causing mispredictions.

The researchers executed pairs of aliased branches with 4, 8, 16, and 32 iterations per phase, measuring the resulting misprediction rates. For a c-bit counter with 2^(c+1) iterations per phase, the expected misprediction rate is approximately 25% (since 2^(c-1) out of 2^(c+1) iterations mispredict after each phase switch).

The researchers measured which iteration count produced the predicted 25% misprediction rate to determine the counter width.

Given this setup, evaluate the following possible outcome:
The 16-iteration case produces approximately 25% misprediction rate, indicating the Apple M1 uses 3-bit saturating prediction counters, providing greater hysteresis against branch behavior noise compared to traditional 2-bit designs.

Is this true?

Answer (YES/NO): YES